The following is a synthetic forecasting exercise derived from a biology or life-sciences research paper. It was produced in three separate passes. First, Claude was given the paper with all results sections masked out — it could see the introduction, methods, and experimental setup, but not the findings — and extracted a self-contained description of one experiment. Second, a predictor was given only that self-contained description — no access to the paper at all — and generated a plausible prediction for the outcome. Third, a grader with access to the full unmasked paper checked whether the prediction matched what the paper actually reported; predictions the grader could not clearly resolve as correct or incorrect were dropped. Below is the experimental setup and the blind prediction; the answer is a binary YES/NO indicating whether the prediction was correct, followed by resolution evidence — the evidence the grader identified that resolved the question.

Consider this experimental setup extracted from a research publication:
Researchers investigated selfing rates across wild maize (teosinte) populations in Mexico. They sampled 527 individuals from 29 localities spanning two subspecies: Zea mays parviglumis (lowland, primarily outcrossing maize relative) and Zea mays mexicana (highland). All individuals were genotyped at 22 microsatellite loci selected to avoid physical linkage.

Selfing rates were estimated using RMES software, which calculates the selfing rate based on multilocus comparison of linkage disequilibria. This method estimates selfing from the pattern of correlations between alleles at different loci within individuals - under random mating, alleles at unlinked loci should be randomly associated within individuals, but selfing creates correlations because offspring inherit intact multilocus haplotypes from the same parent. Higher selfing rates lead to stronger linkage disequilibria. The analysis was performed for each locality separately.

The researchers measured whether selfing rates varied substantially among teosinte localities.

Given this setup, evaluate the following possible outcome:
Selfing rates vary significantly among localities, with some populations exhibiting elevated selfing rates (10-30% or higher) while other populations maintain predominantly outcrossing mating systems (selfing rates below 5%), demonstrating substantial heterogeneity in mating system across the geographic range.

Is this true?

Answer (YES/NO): YES